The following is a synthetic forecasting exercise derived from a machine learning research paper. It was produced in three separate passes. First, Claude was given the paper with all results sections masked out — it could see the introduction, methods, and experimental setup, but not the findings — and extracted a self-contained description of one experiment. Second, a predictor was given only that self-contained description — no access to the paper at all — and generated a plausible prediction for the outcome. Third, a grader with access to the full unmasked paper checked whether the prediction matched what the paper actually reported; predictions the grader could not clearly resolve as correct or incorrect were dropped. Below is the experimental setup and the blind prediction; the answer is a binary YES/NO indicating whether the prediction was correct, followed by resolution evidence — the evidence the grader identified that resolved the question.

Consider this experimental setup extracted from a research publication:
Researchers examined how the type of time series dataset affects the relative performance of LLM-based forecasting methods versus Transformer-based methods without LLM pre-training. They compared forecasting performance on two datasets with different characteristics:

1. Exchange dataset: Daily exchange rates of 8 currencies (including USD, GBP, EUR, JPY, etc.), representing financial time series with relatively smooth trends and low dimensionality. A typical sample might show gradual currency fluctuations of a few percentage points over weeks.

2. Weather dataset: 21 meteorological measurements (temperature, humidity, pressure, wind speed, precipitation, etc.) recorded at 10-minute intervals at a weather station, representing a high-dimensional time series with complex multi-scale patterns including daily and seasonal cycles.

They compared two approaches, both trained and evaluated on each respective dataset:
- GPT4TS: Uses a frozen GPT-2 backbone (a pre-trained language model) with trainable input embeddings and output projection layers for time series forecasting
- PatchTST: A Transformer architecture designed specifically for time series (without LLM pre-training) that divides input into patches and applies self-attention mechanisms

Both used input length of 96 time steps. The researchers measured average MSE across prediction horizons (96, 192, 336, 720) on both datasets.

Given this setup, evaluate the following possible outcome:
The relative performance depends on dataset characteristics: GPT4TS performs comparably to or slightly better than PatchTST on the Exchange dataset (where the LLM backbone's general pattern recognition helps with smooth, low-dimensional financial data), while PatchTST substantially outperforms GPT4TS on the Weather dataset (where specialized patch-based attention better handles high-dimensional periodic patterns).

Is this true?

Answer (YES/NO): NO